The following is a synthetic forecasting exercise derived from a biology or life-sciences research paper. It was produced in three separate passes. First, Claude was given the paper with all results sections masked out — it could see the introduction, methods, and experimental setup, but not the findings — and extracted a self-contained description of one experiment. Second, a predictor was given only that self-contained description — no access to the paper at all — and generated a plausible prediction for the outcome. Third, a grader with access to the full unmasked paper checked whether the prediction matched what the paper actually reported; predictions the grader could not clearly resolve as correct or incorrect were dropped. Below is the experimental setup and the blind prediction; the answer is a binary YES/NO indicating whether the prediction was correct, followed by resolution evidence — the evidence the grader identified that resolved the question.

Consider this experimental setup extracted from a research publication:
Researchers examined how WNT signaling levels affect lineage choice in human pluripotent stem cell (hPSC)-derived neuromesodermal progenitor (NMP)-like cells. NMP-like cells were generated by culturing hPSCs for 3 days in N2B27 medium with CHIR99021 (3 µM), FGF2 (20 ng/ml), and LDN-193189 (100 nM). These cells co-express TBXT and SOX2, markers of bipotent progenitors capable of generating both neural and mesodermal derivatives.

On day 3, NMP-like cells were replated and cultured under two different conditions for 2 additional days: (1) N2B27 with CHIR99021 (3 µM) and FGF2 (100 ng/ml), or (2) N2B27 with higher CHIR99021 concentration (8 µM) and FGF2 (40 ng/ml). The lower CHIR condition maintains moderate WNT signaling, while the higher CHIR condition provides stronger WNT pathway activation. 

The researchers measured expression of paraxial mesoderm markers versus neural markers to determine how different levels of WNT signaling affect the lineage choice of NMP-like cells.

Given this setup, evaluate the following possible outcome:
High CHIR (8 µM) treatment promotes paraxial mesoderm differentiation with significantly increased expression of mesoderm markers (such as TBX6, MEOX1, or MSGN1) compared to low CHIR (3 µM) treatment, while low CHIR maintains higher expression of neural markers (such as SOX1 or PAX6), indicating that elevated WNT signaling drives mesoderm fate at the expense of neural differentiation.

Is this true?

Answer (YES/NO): YES